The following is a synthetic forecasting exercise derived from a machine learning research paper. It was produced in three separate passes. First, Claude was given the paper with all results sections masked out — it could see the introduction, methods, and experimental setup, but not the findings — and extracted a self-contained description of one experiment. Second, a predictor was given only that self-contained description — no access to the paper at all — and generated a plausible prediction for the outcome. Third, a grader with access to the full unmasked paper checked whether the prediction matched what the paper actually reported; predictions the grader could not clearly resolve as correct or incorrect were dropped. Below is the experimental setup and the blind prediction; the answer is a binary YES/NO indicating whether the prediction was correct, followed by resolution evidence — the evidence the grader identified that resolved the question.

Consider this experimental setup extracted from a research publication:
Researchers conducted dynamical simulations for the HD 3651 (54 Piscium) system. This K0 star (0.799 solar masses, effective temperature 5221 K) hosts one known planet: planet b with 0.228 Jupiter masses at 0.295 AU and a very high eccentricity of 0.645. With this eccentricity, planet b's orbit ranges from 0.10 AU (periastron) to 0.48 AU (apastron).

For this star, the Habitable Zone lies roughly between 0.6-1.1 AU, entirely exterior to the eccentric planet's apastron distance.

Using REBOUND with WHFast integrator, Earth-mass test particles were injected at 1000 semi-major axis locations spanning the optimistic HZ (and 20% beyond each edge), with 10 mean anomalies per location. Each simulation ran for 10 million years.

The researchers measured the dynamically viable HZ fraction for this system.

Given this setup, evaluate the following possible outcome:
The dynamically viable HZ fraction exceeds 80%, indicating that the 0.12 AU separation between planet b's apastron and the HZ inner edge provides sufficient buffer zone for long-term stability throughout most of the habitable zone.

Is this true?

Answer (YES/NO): YES